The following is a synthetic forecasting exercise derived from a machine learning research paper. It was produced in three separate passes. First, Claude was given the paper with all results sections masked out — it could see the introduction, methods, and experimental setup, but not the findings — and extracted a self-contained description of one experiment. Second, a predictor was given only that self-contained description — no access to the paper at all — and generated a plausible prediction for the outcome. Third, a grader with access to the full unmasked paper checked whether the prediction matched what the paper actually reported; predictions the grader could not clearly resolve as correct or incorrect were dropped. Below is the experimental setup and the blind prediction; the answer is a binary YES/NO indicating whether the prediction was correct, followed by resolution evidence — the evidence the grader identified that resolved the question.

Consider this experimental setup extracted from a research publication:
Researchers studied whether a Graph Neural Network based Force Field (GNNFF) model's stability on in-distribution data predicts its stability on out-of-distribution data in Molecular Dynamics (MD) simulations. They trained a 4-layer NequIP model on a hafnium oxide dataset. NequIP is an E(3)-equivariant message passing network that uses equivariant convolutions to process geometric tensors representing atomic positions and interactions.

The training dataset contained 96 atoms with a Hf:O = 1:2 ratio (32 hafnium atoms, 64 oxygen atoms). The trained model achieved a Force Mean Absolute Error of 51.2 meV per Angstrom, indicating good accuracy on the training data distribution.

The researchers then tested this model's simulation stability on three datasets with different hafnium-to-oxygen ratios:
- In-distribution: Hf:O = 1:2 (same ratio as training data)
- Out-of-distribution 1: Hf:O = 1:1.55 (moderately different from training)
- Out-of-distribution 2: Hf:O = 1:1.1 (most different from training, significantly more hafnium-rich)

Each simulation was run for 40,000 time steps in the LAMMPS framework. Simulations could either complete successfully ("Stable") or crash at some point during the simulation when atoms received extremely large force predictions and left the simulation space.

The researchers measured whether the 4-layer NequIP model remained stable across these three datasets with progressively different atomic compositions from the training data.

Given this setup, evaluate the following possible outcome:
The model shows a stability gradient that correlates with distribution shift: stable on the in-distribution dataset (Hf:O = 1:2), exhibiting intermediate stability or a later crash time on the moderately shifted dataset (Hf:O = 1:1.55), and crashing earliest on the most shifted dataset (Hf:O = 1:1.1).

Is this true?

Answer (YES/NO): YES